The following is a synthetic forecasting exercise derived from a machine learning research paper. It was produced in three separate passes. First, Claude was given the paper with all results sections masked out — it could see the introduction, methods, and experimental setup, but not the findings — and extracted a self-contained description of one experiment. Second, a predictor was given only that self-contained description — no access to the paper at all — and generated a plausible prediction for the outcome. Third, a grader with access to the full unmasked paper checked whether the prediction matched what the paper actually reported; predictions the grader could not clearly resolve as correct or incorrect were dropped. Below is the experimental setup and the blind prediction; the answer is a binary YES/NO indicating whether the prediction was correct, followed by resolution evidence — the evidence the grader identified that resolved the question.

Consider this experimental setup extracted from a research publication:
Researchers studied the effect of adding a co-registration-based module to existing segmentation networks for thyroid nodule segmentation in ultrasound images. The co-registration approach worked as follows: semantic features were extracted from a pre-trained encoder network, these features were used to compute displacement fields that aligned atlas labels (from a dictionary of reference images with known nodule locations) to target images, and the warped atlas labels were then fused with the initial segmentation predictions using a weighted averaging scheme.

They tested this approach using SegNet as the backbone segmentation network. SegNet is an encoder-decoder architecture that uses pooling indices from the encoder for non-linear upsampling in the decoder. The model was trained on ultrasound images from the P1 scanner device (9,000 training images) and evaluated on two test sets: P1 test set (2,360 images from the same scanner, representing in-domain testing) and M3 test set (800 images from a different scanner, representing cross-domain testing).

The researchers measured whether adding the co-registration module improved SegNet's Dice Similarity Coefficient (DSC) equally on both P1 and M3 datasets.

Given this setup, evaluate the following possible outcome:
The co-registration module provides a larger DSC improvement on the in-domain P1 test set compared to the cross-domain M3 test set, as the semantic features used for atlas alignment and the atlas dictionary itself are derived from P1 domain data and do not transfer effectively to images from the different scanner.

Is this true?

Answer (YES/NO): NO